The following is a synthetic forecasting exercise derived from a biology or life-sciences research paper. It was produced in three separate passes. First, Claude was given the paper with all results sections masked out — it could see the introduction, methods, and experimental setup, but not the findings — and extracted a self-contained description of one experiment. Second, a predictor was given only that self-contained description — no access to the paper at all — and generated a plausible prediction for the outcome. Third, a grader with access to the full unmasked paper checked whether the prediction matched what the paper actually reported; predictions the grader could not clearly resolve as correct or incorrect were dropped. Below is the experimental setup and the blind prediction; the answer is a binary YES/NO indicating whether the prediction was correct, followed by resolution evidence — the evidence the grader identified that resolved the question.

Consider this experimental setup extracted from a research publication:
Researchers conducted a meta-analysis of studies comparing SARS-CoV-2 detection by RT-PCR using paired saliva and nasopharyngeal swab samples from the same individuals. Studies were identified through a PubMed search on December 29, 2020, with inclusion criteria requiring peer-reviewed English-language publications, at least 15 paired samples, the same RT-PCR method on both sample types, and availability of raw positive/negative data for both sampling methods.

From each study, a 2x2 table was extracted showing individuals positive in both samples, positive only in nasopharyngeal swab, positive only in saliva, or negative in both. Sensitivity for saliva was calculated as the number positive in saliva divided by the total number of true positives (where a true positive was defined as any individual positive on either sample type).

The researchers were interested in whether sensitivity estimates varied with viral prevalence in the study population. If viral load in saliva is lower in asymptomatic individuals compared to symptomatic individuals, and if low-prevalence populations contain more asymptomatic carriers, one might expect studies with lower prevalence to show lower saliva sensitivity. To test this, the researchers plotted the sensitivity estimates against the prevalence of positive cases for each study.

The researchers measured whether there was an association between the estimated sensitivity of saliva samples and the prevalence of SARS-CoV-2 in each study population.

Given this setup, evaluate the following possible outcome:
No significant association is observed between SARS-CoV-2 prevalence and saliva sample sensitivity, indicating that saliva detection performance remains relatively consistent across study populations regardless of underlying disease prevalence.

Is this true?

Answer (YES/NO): YES